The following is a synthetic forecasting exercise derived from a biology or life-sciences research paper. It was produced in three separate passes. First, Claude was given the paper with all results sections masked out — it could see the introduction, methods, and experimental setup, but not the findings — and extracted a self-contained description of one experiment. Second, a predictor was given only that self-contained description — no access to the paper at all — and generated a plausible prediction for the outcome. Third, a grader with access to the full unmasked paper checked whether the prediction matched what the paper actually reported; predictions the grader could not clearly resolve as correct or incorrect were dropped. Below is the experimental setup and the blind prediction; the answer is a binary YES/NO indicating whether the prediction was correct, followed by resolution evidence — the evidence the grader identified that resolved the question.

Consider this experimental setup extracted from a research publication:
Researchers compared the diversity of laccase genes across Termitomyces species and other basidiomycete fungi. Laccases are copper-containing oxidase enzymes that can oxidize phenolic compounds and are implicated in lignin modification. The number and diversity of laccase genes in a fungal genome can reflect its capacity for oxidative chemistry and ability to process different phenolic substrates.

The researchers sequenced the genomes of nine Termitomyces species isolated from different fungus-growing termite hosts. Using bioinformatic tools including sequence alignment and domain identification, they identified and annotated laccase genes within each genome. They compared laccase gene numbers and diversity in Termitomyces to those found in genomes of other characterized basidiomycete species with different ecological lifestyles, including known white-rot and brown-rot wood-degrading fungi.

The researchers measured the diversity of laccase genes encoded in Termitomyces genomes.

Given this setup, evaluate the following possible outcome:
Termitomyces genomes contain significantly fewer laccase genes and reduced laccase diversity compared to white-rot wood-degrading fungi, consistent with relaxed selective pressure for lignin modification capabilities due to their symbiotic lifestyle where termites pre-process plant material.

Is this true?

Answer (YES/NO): NO